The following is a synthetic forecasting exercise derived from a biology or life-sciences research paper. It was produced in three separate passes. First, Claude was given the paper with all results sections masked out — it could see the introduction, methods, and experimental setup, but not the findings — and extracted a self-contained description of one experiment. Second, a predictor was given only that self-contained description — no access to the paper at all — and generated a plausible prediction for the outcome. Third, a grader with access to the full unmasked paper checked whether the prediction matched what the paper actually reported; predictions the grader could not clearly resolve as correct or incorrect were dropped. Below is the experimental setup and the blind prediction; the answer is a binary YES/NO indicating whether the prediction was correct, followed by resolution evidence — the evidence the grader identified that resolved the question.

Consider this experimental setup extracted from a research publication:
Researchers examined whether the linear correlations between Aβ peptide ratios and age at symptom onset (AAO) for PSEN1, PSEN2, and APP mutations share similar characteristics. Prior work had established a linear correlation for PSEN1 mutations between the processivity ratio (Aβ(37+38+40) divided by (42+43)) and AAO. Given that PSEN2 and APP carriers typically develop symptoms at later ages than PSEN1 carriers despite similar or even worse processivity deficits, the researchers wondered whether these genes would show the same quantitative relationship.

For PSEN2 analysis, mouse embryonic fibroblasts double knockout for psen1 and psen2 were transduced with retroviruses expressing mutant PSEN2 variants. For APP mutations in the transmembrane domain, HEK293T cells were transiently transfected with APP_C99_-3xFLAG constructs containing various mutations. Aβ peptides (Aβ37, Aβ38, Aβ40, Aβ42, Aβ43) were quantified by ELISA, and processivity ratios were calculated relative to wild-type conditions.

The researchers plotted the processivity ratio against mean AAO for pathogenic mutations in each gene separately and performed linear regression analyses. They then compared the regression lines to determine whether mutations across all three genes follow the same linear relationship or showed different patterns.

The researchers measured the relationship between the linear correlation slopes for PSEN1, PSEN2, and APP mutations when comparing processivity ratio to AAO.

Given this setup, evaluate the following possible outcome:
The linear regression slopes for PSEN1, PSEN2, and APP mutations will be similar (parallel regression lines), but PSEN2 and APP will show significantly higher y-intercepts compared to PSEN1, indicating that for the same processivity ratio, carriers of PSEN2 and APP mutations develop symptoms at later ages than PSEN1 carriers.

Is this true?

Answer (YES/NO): YES